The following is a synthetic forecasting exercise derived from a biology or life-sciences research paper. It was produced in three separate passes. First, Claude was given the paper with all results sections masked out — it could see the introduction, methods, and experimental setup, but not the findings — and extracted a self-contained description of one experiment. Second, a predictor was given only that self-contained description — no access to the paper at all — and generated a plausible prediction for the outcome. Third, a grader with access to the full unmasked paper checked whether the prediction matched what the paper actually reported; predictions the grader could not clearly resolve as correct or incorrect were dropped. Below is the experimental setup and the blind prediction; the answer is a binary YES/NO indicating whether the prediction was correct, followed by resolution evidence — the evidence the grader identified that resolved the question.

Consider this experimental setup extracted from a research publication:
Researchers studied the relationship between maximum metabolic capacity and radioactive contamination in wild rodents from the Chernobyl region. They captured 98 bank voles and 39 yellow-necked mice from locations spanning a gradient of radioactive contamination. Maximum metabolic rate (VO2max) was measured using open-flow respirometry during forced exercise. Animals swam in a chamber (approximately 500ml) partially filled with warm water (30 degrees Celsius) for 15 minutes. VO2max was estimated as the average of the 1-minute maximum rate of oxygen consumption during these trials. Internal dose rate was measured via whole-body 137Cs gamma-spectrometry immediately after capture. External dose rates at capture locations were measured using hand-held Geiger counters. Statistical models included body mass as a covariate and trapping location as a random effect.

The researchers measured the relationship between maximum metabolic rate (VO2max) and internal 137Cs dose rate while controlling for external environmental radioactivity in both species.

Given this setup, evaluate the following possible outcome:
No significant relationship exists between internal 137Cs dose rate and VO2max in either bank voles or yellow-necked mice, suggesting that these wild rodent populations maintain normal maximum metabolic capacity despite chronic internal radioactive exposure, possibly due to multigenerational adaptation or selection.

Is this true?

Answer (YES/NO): NO